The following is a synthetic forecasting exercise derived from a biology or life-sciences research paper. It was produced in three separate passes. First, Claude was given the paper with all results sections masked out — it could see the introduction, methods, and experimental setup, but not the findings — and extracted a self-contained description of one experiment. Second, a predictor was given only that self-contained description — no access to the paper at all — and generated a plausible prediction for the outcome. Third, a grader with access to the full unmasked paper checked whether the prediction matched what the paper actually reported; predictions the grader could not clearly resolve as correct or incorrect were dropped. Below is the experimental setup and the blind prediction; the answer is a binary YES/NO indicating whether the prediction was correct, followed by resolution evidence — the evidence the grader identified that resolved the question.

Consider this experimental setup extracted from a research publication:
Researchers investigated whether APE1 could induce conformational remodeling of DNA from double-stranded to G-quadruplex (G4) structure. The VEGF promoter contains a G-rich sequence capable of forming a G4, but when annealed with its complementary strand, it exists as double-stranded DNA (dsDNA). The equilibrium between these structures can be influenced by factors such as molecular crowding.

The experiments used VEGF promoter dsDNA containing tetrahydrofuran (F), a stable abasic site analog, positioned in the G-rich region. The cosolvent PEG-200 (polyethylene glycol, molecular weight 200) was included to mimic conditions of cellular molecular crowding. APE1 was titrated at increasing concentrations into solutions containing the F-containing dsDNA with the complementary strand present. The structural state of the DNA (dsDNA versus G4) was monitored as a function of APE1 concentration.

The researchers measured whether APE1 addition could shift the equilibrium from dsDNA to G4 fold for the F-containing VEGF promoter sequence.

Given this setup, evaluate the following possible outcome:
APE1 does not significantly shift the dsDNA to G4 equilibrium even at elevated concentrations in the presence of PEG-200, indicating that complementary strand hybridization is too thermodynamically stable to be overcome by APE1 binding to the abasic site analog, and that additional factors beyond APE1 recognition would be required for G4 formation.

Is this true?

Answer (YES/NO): NO